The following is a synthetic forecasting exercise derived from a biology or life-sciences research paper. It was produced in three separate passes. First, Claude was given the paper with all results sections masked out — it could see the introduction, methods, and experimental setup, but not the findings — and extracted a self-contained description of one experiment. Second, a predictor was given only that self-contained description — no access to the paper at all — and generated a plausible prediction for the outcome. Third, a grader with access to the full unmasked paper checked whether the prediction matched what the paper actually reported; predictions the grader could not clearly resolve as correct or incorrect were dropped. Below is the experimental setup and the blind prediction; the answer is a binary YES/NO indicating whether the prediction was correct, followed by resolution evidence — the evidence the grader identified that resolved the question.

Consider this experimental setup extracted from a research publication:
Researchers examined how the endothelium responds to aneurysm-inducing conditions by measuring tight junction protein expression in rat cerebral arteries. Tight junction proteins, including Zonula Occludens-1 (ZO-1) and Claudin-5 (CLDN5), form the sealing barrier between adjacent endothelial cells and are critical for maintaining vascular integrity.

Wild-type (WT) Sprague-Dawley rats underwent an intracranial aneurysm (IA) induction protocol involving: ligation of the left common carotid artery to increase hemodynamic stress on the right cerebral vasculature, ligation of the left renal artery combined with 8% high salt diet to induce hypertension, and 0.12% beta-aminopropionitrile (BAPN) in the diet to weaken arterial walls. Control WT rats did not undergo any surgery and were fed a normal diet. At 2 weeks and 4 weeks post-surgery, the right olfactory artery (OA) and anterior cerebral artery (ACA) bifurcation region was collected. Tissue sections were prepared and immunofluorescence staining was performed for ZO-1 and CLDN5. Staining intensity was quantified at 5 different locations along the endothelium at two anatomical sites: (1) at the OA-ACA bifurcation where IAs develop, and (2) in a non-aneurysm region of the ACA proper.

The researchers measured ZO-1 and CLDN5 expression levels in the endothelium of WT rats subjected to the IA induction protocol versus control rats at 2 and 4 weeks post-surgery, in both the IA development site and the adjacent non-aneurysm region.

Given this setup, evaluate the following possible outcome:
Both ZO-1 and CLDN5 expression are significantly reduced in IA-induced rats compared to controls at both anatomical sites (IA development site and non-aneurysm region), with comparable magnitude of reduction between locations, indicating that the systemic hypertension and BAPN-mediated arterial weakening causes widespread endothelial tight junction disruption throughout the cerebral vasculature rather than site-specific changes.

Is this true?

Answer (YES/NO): NO